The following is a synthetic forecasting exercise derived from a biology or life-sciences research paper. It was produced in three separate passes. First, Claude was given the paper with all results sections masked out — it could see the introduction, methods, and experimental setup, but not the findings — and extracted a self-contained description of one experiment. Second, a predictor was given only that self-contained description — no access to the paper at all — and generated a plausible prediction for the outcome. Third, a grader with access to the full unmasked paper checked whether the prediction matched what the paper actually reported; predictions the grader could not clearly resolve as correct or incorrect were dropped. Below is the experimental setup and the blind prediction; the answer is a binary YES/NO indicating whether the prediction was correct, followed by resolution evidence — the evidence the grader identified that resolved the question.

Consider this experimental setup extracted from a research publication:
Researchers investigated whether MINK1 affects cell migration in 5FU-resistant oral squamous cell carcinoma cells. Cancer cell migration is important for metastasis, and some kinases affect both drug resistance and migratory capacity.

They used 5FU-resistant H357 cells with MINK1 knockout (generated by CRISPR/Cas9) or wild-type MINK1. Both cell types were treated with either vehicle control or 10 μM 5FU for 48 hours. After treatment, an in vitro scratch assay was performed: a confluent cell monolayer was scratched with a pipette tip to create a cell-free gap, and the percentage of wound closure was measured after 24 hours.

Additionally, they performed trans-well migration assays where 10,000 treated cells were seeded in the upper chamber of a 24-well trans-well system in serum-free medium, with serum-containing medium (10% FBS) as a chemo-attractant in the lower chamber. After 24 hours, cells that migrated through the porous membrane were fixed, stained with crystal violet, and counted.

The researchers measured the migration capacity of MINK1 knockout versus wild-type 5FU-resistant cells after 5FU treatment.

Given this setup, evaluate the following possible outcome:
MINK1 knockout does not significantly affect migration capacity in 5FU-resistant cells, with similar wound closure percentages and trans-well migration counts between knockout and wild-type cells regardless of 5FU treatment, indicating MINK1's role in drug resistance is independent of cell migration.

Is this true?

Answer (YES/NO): NO